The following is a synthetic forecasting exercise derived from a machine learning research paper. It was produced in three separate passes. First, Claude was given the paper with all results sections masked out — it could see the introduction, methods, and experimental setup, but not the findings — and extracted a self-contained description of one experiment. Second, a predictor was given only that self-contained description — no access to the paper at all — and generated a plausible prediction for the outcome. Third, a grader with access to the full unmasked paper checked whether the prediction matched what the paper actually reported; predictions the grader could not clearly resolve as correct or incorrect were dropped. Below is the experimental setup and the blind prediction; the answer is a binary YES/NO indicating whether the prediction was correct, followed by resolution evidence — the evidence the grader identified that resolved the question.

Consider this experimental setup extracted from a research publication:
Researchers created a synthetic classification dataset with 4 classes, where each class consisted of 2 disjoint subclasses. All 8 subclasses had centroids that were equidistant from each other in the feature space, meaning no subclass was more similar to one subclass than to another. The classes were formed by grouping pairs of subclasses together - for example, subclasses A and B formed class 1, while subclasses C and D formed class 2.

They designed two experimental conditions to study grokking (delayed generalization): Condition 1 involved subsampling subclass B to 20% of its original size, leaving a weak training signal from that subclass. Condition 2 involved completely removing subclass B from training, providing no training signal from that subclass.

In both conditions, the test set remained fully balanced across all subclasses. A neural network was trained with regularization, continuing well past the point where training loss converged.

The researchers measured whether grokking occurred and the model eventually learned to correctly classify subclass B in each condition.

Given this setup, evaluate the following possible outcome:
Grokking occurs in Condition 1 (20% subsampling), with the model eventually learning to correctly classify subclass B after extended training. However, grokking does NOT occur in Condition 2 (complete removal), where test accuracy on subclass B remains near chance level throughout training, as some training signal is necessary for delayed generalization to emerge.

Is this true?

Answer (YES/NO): YES